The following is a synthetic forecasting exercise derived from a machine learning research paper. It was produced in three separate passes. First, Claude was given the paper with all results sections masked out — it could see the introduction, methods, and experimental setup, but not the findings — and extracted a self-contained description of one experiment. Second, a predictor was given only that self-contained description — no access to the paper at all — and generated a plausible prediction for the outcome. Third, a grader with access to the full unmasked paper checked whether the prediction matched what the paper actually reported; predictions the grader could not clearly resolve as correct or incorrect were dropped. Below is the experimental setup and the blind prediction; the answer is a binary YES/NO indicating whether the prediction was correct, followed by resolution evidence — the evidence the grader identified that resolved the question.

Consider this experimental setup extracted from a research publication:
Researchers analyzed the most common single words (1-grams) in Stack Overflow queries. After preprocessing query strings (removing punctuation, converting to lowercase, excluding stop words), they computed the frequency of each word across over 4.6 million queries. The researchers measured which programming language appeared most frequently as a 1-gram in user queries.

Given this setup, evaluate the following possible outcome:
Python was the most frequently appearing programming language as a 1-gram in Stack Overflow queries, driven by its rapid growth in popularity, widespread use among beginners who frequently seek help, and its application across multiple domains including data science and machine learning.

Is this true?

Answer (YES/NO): YES